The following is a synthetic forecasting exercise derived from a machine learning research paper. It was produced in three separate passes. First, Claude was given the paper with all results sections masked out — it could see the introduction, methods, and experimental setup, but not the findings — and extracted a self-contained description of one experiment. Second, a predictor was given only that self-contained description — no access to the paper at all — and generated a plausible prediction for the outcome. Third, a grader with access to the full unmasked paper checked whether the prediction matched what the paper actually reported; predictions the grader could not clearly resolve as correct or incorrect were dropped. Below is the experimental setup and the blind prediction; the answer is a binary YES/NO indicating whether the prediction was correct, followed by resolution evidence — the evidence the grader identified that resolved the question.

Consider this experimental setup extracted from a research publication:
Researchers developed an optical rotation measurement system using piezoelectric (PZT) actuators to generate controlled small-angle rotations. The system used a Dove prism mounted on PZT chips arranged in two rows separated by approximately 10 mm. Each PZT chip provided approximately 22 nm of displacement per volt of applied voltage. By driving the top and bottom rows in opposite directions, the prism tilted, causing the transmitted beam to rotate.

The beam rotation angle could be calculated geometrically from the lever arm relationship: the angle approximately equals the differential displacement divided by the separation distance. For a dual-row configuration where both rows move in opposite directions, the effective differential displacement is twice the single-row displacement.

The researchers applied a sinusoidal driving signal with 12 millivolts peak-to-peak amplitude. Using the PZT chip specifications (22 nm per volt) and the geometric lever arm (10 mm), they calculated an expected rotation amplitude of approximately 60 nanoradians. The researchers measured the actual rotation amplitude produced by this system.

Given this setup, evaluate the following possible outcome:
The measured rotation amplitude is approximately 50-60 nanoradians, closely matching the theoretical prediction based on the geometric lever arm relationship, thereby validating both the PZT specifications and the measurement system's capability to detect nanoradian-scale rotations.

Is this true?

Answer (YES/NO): YES